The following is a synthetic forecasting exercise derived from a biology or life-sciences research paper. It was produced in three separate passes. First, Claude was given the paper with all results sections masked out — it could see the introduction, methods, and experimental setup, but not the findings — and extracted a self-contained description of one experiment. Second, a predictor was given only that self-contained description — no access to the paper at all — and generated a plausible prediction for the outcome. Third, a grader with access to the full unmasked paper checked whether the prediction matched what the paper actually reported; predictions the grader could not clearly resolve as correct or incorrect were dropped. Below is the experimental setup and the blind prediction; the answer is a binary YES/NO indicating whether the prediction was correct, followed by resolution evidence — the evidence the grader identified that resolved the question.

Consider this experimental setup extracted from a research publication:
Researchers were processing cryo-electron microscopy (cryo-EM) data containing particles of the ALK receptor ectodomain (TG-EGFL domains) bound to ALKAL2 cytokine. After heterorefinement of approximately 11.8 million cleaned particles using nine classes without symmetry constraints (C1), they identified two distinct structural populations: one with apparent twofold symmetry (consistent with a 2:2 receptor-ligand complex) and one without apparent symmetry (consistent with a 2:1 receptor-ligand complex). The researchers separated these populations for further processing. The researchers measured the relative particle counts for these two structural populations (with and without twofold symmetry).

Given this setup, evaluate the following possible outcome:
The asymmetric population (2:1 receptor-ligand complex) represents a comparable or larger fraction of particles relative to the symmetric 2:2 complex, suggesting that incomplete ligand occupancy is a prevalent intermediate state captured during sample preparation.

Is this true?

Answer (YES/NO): YES